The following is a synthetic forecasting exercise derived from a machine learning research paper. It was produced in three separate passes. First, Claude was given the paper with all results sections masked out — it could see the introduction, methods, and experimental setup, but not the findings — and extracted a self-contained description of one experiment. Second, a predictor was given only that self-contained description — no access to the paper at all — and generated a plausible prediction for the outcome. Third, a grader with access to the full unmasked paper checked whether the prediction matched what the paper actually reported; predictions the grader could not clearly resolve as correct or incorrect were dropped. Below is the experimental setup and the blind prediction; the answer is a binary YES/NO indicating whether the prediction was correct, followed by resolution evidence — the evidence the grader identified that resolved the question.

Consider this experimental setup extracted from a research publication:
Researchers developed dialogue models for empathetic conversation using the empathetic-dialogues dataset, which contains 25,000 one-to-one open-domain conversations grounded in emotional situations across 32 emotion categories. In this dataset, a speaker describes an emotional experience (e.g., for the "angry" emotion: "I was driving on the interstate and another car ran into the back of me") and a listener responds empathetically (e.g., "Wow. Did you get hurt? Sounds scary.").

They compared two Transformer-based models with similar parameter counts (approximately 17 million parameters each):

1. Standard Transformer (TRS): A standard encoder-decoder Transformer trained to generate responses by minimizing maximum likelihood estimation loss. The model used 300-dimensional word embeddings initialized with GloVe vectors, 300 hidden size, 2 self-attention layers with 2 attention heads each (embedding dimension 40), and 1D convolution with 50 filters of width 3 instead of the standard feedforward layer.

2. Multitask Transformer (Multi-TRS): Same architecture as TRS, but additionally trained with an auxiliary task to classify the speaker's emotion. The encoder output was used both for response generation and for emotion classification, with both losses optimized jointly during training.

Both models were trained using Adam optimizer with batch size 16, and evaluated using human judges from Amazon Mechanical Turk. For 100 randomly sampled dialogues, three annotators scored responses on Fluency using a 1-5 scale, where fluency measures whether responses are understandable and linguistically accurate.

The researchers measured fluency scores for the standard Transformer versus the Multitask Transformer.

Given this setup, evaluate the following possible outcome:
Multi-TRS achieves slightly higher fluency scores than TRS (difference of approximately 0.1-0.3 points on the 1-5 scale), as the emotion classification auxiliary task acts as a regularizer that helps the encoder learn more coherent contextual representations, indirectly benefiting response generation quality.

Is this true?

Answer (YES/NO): NO